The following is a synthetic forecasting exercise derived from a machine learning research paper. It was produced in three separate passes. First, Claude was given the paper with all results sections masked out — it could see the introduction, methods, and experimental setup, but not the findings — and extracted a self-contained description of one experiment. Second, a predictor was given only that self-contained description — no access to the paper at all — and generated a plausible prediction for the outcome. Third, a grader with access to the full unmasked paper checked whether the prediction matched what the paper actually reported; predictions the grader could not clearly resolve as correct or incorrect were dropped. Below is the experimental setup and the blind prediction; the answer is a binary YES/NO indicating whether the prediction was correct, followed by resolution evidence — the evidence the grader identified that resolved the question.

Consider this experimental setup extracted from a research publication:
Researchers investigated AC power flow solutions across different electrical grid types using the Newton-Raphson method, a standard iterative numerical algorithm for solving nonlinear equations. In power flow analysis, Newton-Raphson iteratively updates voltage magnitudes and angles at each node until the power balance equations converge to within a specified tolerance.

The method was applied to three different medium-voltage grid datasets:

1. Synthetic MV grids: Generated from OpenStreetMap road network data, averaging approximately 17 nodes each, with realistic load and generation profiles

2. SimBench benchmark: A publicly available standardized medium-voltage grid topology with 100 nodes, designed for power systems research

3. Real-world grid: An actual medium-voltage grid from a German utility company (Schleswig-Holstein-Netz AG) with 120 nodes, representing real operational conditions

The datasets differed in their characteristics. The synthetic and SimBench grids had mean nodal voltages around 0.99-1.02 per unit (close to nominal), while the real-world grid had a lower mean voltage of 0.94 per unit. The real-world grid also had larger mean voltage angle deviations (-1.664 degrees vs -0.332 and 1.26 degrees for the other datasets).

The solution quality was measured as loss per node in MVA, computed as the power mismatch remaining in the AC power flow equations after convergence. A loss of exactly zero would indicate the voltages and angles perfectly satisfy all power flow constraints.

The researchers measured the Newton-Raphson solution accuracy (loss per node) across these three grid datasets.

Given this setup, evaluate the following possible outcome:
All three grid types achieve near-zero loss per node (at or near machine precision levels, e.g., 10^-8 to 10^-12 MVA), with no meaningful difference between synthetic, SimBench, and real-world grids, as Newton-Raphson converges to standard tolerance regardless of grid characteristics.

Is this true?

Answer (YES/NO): NO